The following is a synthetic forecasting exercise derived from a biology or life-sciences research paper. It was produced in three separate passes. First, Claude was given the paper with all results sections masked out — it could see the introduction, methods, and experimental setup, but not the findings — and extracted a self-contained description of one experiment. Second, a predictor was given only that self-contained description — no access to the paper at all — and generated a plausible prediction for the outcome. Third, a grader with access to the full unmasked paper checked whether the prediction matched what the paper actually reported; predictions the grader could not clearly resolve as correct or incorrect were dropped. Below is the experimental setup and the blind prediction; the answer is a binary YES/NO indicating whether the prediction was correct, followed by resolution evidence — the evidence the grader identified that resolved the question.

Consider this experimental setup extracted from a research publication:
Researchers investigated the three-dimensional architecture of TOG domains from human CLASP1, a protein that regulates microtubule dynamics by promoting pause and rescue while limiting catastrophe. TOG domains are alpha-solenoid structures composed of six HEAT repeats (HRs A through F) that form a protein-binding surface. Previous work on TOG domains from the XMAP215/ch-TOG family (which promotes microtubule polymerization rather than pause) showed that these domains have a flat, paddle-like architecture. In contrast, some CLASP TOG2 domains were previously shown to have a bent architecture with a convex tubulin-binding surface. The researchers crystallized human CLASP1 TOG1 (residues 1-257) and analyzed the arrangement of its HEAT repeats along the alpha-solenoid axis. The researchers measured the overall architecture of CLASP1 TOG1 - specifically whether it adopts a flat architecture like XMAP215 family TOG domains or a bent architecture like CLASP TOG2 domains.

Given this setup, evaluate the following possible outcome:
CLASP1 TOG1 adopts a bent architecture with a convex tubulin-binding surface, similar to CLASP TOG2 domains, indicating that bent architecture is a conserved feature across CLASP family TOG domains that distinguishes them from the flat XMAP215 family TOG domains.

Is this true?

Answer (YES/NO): NO